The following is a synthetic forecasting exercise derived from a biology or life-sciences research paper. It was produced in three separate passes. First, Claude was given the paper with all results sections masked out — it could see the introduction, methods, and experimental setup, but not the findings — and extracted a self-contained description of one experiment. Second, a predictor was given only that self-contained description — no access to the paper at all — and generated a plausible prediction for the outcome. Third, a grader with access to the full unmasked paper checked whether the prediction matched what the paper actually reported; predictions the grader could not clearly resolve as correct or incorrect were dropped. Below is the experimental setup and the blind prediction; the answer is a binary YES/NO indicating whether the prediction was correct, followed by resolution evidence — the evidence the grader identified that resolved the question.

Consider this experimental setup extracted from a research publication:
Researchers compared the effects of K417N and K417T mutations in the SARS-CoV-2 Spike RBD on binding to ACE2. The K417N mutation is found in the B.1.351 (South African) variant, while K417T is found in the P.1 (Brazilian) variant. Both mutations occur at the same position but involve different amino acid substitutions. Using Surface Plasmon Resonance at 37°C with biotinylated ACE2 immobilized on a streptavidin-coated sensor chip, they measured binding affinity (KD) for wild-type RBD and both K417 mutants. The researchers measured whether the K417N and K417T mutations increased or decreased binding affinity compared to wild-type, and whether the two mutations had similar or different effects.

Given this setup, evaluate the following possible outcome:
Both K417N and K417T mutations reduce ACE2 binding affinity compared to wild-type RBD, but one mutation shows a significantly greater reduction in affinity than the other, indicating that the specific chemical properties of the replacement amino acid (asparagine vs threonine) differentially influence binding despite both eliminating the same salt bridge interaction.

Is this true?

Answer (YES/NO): YES